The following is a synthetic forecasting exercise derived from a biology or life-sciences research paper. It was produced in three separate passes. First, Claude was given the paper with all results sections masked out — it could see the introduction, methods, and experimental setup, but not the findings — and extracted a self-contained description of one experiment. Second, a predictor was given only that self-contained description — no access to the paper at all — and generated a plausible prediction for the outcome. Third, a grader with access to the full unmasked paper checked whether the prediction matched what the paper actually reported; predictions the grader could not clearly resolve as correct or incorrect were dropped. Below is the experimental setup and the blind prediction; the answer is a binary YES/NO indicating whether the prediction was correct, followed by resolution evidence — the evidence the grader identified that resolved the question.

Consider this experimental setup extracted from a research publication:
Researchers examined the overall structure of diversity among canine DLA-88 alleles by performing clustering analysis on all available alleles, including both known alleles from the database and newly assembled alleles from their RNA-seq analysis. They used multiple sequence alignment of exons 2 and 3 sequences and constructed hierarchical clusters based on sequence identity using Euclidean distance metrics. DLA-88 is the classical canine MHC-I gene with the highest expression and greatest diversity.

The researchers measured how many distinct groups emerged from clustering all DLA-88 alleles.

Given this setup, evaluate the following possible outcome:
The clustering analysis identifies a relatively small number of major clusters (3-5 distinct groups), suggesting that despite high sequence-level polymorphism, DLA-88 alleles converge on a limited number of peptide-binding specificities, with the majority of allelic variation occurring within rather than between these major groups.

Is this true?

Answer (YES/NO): YES